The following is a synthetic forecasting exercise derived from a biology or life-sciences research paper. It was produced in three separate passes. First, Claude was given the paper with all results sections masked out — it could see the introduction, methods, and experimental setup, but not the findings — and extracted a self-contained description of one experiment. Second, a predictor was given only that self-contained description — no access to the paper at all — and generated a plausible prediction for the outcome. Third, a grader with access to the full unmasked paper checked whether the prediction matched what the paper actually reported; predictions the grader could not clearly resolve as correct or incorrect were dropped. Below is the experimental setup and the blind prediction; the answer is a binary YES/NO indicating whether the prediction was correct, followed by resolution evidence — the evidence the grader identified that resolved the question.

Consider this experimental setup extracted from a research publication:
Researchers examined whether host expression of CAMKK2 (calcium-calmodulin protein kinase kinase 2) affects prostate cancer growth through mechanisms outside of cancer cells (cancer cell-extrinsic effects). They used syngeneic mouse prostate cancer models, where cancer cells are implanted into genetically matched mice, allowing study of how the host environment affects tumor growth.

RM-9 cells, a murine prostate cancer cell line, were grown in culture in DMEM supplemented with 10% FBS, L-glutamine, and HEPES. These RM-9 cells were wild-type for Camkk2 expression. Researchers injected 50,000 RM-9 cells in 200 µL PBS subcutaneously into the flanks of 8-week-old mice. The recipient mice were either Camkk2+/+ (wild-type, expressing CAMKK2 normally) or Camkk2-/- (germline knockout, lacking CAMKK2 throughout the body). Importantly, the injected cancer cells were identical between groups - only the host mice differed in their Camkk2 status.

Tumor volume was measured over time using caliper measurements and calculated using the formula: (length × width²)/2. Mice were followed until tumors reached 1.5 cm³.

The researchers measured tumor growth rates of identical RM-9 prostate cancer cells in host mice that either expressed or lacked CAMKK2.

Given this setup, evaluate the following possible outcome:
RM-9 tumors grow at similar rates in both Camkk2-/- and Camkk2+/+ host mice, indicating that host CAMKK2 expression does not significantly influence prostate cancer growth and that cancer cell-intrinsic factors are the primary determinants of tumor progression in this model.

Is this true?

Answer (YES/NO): NO